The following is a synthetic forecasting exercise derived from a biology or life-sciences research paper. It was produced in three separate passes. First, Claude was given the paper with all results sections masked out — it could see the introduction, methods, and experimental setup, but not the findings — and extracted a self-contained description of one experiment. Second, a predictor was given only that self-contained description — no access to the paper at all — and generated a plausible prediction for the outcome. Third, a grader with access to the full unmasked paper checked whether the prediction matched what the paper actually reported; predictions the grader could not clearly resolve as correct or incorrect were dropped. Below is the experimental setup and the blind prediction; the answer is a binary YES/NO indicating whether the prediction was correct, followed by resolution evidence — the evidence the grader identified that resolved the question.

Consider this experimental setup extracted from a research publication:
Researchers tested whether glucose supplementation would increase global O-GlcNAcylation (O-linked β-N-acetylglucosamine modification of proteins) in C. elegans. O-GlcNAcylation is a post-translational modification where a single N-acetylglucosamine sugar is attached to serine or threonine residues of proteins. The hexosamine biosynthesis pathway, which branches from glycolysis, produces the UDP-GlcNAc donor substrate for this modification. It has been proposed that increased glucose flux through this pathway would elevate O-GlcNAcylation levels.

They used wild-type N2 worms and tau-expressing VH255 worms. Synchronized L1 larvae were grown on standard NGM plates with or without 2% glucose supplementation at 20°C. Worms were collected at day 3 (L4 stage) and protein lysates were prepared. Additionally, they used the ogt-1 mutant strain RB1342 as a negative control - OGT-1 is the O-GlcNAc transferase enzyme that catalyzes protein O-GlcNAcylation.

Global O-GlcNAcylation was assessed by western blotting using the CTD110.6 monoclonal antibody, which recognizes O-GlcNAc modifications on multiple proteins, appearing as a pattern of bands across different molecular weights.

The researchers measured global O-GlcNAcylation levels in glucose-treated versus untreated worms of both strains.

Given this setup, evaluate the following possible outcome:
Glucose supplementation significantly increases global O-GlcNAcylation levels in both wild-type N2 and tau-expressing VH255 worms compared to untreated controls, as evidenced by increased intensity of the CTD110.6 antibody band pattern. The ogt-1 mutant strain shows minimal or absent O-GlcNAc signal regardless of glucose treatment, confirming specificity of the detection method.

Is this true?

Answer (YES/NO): NO